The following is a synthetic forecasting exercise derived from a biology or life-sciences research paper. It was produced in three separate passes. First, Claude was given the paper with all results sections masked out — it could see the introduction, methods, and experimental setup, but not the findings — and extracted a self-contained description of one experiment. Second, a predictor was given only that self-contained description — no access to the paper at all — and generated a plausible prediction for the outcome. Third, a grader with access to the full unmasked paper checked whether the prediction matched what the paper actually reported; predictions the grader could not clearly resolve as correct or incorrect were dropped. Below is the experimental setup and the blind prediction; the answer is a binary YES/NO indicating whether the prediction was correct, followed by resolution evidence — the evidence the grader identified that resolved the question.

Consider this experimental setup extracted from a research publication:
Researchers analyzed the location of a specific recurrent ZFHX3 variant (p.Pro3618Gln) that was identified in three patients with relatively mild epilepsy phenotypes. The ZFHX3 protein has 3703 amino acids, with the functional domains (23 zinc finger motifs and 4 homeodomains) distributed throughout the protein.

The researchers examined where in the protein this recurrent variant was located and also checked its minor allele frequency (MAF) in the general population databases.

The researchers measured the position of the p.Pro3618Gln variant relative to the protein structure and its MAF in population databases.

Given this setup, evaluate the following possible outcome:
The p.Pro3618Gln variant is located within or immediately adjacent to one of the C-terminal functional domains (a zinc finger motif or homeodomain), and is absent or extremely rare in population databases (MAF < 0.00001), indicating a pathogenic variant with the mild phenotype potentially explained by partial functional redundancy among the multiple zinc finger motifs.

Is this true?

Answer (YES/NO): NO